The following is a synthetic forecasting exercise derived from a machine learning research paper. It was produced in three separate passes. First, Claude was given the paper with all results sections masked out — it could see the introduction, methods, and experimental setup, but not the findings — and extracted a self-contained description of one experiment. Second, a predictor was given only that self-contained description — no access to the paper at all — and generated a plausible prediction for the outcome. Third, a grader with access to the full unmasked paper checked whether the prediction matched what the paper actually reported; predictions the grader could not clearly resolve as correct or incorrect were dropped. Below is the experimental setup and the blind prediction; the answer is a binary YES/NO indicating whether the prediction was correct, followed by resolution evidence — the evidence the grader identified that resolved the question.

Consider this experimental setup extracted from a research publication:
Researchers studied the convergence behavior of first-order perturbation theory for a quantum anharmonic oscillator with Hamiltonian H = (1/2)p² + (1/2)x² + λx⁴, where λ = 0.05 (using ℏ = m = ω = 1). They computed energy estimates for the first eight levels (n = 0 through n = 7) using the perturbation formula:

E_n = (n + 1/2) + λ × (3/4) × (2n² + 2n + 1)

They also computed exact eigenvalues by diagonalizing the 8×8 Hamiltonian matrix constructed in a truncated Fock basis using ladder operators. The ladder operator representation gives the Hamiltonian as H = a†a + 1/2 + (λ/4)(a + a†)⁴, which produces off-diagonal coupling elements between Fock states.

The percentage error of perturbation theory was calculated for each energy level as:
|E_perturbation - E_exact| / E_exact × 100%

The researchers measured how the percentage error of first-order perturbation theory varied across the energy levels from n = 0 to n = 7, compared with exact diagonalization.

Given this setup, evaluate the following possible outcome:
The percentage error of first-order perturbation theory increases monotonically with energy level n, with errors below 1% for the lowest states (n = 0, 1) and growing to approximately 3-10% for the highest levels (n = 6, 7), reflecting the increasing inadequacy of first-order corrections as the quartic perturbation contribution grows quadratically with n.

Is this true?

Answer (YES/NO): NO